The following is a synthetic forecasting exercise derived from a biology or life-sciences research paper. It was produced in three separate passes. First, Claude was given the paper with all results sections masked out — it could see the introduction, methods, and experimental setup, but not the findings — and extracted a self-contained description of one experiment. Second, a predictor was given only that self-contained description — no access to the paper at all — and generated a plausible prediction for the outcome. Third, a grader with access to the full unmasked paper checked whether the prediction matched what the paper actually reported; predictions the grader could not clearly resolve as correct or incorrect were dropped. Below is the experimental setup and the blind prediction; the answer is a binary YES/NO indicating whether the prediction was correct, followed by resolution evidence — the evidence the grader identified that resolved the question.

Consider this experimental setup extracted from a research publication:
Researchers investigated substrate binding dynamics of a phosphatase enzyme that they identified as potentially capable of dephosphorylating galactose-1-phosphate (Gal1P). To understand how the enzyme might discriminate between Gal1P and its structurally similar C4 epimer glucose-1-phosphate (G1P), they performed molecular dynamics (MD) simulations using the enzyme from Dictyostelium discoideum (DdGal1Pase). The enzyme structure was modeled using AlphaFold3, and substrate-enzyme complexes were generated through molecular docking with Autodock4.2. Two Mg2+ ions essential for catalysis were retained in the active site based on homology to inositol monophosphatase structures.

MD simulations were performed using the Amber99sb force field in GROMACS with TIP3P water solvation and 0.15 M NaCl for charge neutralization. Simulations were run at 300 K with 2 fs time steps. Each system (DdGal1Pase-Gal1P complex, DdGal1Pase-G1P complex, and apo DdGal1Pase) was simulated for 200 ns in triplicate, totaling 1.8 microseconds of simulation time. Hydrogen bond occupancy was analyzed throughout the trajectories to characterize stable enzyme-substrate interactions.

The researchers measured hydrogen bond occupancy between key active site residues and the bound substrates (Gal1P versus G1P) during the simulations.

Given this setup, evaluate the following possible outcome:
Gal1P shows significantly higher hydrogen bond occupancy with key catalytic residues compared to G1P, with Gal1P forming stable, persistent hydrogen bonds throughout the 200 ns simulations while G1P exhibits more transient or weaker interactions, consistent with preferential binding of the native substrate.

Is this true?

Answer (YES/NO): NO